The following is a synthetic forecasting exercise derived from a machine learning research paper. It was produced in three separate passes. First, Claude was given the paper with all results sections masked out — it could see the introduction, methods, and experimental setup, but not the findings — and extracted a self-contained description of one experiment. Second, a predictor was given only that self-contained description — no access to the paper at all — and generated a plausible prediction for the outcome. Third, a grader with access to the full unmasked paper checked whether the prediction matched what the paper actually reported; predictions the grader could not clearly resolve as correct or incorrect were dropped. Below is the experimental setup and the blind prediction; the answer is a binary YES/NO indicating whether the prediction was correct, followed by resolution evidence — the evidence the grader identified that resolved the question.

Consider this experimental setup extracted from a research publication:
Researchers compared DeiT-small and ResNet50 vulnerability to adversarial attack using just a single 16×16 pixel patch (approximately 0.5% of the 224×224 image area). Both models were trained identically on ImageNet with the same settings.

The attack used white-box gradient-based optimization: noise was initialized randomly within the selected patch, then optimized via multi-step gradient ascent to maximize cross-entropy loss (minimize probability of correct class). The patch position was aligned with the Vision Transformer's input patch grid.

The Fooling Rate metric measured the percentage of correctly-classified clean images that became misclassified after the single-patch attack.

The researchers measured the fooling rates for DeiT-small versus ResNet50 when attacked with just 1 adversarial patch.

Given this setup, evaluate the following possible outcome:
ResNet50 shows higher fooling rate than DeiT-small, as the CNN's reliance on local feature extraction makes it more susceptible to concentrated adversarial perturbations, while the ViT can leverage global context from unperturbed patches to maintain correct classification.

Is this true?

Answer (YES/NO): NO